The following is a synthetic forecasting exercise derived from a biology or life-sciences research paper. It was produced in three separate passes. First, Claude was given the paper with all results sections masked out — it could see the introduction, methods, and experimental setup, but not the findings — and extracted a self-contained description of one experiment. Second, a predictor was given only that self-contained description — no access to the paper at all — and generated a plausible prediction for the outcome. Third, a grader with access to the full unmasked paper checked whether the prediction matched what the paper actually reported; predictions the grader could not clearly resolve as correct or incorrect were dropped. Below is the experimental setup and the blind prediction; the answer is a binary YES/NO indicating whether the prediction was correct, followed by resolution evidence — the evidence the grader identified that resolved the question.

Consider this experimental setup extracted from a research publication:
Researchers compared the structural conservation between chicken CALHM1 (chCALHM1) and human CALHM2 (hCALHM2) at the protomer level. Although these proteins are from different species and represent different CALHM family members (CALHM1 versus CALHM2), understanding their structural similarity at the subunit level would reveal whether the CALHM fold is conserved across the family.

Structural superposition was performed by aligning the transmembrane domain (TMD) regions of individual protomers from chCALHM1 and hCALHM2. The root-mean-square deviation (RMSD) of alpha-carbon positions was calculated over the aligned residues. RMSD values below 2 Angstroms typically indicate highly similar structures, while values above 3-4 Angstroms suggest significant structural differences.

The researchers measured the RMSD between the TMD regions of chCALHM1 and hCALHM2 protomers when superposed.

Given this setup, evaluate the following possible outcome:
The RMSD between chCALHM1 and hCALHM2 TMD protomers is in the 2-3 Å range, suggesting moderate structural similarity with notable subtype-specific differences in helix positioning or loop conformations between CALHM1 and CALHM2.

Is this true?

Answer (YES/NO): NO